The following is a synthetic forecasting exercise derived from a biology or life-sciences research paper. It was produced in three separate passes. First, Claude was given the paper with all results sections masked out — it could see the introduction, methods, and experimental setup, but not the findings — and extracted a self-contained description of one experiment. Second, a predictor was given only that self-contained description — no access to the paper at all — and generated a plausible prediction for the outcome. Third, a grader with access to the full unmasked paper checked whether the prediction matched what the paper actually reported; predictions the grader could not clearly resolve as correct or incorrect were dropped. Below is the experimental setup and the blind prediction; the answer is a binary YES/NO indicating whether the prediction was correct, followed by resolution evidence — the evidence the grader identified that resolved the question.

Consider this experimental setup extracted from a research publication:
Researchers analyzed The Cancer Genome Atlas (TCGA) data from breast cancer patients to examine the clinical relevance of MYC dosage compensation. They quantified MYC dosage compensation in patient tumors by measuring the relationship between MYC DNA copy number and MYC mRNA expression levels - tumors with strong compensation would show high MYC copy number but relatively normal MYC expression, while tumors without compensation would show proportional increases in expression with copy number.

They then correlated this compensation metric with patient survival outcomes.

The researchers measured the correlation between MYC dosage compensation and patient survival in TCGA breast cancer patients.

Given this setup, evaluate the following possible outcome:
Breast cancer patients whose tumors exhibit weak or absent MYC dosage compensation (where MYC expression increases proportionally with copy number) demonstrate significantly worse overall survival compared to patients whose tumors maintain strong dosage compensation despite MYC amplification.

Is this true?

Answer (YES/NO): NO